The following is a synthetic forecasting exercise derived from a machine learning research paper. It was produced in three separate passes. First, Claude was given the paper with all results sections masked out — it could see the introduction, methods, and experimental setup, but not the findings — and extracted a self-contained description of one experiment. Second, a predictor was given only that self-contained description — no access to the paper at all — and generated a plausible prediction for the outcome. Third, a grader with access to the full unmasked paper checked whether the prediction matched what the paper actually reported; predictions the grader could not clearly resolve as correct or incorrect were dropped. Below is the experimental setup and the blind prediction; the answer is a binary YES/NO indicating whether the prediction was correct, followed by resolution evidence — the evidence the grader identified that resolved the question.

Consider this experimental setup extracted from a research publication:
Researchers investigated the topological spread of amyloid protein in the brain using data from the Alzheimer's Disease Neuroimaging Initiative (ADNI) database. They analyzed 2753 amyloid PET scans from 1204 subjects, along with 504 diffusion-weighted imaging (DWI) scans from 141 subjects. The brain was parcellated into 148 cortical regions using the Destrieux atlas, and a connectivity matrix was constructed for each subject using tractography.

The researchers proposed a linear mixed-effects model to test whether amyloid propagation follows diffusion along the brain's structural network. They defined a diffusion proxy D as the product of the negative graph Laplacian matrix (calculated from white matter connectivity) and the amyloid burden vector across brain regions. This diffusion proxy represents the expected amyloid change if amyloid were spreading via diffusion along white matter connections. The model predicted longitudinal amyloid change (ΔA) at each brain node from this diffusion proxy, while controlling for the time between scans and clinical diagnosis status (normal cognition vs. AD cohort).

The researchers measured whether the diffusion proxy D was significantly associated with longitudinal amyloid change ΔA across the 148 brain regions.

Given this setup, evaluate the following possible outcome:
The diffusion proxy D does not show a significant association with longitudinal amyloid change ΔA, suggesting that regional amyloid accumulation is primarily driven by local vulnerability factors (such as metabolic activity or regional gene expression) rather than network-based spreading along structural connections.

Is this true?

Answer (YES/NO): NO